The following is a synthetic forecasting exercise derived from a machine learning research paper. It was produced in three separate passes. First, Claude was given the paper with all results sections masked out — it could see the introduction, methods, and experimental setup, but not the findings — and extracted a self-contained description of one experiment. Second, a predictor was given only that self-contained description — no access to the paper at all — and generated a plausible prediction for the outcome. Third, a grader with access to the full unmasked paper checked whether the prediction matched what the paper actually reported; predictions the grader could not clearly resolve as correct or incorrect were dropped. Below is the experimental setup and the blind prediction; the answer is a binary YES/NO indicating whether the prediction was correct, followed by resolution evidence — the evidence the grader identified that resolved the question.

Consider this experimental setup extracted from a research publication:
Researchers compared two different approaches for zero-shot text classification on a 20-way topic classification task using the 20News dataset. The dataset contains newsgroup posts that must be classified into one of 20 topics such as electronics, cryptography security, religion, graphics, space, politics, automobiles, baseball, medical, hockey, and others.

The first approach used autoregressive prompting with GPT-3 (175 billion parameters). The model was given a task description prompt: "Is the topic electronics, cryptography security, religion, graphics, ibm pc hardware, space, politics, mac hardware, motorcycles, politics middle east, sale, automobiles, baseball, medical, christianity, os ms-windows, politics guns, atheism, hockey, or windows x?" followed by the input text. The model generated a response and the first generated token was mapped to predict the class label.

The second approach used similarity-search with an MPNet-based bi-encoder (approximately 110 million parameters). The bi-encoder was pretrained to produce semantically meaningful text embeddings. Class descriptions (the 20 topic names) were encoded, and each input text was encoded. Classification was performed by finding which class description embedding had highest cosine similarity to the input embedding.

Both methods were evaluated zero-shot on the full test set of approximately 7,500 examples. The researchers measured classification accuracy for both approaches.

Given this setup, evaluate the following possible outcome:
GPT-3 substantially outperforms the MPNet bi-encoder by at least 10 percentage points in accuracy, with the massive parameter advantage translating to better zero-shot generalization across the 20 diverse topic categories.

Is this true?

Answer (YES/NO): NO